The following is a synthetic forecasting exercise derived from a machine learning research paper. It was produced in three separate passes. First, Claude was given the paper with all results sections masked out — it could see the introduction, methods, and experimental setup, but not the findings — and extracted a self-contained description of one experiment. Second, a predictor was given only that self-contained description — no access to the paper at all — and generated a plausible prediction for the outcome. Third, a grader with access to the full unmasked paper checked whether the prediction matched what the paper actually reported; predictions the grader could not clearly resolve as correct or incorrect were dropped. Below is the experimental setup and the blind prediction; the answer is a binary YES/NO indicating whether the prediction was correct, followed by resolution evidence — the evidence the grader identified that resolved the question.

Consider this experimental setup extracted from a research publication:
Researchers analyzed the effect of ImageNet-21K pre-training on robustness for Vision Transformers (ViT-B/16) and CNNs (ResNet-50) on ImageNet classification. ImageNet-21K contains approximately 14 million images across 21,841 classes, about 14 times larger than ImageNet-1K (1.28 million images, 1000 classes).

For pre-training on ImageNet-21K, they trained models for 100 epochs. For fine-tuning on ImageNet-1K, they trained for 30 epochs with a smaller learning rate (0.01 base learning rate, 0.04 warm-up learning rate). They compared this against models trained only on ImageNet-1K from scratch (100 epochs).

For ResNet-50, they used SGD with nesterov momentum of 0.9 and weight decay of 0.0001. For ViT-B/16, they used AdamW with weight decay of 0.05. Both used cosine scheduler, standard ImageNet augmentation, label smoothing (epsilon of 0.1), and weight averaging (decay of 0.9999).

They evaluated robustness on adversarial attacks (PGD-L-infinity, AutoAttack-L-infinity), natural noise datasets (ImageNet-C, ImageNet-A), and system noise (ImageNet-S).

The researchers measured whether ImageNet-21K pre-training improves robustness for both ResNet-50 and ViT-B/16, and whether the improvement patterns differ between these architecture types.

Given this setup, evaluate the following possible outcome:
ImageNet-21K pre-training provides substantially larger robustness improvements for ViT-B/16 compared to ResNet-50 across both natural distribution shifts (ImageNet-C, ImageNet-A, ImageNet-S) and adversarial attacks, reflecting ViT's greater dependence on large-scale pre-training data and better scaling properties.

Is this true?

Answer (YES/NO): NO